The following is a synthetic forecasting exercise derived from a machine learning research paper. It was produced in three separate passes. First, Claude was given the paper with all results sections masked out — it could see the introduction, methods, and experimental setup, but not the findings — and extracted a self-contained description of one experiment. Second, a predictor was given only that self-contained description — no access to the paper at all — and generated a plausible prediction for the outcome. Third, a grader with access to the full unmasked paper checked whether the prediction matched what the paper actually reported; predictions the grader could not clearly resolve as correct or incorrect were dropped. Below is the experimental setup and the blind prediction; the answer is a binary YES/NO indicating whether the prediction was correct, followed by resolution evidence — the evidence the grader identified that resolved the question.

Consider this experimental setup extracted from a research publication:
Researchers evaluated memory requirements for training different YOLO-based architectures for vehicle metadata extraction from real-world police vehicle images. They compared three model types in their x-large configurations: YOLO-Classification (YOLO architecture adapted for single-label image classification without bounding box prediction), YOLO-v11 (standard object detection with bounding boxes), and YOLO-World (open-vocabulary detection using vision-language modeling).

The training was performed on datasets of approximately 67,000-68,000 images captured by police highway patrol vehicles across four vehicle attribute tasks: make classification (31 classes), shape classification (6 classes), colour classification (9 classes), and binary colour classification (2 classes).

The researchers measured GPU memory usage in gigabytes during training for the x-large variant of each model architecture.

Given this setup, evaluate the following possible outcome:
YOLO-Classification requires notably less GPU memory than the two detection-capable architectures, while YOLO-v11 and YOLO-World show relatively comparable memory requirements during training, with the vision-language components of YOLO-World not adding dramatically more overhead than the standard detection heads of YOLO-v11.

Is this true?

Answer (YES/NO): YES